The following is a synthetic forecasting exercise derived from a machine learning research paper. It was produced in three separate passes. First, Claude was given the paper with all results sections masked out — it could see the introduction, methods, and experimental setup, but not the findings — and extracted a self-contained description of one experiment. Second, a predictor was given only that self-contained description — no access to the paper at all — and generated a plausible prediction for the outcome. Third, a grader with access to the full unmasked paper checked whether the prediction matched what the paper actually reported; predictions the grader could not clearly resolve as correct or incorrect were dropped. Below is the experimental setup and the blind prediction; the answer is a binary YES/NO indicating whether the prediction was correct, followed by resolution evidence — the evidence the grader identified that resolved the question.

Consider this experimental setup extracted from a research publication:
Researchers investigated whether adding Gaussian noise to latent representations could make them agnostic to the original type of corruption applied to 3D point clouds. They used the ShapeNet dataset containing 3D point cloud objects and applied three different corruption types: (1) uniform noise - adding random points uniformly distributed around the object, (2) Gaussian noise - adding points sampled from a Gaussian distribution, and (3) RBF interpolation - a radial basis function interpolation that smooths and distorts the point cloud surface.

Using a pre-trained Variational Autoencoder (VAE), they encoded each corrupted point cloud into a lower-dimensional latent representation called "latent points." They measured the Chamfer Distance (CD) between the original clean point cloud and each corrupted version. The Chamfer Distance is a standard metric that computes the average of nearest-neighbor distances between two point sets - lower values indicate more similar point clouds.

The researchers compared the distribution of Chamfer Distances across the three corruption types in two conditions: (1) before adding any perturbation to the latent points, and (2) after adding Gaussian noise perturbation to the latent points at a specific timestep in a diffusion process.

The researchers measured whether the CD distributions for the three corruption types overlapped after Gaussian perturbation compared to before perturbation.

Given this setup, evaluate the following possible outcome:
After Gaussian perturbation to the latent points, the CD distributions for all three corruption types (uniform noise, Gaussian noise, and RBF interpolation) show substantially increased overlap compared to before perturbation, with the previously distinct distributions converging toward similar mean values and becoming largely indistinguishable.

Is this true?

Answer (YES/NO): YES